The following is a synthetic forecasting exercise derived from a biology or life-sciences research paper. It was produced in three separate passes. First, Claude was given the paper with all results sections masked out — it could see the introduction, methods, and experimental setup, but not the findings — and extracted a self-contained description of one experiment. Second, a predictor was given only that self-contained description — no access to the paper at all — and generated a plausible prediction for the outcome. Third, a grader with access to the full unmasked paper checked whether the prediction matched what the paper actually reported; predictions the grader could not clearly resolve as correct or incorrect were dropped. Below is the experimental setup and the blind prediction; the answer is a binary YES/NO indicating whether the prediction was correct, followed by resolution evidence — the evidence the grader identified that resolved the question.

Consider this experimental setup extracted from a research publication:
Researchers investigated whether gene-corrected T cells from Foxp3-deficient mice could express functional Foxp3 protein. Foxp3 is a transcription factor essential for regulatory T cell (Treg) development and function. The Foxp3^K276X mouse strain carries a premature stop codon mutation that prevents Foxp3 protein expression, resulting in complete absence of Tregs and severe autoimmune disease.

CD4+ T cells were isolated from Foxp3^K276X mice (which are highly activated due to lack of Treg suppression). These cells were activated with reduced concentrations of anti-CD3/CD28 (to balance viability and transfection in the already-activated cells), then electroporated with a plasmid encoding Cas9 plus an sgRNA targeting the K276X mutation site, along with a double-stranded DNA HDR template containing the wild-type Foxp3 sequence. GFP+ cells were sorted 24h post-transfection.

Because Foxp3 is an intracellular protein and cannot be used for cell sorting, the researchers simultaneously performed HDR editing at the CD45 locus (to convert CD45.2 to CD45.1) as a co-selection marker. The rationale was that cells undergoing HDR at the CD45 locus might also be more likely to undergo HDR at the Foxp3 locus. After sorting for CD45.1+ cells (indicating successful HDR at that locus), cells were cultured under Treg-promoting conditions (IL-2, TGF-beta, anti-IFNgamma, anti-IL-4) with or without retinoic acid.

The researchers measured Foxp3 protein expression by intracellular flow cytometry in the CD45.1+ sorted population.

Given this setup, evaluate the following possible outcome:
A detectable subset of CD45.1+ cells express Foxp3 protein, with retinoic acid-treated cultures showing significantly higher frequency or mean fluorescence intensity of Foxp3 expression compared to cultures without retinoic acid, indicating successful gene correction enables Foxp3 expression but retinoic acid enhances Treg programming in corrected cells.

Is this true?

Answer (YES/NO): YES